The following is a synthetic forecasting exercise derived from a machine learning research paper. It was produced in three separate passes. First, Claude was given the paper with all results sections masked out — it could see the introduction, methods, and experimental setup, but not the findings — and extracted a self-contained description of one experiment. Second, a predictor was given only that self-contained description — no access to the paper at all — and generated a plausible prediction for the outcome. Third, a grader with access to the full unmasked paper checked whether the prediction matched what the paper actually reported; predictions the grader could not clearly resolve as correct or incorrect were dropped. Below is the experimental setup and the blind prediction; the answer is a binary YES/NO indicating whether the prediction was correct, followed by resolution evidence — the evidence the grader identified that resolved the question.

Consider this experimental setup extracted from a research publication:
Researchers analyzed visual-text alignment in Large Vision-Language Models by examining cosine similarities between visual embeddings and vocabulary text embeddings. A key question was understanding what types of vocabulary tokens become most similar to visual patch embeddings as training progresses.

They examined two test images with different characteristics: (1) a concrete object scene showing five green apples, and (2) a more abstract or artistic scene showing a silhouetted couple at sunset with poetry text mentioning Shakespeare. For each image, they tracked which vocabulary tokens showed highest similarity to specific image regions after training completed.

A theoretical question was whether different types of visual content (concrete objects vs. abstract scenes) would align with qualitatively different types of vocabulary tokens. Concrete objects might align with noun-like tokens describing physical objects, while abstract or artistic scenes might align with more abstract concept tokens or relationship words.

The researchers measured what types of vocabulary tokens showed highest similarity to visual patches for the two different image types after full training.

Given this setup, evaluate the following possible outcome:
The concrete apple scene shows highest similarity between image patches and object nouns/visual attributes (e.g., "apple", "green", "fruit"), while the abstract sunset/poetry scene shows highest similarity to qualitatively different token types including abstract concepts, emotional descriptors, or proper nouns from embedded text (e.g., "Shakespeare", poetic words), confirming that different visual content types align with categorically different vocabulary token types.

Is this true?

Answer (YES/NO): YES